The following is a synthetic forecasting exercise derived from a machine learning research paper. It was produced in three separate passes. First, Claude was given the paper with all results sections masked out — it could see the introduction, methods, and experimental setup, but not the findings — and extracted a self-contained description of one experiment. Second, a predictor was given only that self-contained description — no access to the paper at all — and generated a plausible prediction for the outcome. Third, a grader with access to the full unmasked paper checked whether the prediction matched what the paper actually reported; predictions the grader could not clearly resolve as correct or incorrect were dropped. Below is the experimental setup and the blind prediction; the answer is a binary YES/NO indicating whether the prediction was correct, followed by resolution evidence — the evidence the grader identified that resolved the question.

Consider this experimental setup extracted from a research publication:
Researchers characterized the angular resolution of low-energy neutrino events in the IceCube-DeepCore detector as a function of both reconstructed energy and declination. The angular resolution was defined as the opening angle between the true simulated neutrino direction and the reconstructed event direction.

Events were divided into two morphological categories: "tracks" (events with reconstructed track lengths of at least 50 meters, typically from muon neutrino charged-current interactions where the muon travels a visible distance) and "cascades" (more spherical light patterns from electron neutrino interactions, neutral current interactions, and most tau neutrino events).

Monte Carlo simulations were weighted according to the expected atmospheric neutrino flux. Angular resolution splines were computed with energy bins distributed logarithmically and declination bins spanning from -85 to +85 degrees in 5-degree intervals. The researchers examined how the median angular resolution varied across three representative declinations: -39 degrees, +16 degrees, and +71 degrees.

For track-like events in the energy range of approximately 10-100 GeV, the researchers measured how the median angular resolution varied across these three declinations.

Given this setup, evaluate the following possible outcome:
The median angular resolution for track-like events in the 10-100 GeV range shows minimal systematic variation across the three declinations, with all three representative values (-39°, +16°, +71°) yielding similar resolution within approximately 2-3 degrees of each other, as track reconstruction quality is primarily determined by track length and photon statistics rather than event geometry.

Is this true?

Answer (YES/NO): NO